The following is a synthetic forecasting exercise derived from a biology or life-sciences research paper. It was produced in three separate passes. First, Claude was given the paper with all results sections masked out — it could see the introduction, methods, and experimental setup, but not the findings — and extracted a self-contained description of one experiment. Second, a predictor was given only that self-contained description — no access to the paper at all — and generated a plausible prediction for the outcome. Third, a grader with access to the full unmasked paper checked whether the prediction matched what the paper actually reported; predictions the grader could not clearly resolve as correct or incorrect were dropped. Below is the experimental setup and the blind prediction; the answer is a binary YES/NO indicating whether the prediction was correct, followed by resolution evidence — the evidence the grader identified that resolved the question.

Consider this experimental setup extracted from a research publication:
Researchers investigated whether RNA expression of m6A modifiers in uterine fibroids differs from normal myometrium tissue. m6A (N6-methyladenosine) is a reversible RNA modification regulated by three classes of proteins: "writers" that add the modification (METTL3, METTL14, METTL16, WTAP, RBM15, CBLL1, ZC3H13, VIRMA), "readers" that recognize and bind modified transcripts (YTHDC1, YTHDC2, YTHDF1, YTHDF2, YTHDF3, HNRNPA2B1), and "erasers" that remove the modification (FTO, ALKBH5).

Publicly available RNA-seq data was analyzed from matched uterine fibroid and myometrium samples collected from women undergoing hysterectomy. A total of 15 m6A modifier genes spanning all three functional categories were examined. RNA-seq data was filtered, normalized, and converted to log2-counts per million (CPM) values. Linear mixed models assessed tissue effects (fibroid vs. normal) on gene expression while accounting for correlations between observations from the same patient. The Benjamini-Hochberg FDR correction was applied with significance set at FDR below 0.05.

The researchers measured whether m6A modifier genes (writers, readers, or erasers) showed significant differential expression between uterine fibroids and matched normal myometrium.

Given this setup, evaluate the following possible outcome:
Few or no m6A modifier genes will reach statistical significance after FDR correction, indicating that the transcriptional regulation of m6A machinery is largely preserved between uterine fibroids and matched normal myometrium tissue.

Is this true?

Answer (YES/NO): YES